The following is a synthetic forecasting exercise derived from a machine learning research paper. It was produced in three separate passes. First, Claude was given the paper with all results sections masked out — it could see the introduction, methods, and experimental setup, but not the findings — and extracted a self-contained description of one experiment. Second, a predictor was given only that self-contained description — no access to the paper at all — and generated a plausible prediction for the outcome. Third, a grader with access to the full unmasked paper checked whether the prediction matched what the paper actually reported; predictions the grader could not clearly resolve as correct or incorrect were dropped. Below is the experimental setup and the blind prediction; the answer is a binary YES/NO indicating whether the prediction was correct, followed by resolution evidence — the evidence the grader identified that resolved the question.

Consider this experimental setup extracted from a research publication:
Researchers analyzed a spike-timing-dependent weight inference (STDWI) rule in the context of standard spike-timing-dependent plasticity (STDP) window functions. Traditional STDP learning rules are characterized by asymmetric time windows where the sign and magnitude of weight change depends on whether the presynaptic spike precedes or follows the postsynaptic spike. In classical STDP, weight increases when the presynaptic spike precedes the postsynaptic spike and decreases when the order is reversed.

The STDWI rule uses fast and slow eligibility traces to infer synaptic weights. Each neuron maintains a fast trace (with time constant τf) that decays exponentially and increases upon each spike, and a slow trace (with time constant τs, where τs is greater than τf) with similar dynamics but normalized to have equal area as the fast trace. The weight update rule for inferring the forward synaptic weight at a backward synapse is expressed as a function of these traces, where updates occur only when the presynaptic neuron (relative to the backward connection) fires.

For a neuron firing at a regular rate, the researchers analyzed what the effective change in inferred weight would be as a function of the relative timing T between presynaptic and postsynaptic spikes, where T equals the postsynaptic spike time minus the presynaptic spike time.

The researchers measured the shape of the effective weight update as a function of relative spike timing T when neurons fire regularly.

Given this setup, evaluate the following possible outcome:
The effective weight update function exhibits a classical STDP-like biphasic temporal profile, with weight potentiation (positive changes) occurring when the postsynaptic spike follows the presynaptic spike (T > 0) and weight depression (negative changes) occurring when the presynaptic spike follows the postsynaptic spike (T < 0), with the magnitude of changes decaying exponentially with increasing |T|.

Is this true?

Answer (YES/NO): NO